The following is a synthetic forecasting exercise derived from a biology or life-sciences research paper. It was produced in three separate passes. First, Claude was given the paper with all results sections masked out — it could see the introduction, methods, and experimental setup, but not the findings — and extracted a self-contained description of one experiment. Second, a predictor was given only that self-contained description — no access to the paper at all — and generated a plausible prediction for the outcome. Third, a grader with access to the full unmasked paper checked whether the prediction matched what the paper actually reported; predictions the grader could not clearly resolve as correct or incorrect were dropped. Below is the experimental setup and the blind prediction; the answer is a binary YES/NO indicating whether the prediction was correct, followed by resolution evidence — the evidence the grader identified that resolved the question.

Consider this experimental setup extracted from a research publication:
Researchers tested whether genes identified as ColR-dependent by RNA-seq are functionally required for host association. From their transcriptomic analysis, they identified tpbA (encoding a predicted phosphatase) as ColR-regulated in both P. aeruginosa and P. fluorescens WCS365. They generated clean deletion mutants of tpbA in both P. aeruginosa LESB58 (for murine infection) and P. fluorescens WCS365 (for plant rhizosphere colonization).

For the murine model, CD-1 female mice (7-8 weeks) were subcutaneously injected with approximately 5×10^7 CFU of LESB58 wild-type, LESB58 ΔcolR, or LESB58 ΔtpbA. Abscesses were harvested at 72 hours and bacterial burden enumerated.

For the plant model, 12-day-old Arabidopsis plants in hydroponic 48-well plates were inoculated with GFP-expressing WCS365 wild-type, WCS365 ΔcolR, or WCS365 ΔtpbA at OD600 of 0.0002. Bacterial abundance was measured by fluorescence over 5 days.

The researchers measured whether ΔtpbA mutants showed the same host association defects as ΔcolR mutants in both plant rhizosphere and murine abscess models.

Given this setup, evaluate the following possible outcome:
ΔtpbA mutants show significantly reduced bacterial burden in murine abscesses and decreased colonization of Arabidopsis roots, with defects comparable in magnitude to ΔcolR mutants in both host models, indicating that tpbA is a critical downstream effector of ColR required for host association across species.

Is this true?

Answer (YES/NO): NO